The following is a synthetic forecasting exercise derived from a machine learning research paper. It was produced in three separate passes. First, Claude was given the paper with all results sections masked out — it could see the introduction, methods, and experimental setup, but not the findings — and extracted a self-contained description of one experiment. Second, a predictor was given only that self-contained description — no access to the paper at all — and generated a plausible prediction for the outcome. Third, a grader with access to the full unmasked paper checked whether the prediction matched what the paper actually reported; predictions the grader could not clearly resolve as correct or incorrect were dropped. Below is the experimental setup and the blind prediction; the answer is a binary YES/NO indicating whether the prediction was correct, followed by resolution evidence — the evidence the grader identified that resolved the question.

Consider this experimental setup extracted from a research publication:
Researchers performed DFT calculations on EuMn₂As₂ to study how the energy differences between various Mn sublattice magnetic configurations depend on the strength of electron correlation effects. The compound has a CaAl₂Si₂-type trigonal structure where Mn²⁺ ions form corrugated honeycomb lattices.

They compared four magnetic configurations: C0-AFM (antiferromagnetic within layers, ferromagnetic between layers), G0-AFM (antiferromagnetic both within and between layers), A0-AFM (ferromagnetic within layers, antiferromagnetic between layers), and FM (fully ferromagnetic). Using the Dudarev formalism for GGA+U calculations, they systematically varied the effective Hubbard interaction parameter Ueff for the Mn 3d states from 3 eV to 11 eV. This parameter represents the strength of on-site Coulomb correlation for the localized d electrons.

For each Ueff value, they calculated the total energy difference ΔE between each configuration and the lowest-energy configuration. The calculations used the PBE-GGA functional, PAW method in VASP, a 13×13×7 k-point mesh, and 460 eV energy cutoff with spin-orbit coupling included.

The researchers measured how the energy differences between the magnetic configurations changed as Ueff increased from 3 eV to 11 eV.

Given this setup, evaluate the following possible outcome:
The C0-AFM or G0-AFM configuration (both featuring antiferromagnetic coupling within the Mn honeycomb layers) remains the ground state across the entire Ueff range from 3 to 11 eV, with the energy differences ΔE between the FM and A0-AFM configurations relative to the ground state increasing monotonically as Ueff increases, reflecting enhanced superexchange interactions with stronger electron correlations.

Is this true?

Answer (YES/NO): NO